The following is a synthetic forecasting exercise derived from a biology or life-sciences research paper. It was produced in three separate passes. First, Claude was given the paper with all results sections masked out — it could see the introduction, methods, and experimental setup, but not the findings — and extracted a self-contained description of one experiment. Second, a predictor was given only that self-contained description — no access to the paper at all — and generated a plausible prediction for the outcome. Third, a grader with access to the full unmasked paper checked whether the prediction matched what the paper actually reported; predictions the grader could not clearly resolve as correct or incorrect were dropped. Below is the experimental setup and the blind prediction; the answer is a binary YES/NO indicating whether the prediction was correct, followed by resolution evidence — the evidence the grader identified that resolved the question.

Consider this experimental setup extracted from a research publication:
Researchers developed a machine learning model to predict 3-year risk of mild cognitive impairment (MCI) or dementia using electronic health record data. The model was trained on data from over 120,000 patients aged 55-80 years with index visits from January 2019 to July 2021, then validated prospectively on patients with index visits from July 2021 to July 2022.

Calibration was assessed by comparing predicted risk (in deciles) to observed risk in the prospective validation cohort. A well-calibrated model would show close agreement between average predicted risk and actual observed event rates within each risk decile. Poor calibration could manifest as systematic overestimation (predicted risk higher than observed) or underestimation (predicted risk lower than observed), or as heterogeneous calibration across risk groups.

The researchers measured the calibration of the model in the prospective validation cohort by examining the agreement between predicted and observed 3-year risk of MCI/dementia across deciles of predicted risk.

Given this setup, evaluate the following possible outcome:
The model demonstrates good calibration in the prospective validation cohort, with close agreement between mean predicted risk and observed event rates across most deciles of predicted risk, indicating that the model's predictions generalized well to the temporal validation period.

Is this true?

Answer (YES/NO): YES